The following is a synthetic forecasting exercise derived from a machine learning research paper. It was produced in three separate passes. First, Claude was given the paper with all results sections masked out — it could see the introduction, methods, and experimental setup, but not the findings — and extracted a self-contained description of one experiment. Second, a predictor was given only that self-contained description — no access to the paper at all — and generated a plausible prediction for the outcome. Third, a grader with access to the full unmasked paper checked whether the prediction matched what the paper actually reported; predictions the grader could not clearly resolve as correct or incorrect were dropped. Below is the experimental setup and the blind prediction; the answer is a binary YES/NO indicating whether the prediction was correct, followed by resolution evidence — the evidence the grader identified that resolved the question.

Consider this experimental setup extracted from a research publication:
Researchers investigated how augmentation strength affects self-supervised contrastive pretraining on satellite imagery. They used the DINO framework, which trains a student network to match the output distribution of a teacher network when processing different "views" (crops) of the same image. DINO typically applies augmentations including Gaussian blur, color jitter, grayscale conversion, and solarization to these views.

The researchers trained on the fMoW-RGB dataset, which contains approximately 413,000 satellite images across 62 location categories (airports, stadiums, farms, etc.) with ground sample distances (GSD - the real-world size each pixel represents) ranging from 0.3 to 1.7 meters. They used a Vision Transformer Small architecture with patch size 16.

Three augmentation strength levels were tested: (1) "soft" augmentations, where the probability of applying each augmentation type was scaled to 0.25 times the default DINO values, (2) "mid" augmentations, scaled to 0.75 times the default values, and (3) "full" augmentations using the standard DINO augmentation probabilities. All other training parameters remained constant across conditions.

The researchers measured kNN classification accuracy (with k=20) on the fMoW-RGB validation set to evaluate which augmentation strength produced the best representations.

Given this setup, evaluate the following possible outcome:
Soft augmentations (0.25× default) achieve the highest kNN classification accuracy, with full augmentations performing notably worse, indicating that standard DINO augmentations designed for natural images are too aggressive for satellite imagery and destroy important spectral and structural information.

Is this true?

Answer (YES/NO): NO